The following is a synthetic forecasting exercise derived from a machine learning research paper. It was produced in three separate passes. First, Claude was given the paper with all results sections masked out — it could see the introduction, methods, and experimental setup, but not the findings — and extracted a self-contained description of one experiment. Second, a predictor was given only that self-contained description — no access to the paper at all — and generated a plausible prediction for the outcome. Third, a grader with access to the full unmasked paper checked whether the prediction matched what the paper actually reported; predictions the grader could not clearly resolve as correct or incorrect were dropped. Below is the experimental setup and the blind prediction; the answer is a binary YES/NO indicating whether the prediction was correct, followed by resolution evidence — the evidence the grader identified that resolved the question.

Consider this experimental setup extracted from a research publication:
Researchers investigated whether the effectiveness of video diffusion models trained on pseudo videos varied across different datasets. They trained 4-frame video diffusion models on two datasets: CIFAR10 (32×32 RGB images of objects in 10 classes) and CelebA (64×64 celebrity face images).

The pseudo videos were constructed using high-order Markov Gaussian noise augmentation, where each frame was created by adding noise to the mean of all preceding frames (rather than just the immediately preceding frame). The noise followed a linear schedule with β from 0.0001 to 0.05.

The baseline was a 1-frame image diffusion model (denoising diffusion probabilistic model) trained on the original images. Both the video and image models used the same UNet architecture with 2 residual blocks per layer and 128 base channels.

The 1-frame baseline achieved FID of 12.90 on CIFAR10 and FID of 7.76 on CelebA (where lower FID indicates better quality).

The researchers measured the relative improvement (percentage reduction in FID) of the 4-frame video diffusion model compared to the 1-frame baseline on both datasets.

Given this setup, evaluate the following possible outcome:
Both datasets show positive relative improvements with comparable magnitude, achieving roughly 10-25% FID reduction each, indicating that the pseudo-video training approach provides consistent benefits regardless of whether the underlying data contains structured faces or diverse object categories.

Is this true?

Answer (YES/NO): NO